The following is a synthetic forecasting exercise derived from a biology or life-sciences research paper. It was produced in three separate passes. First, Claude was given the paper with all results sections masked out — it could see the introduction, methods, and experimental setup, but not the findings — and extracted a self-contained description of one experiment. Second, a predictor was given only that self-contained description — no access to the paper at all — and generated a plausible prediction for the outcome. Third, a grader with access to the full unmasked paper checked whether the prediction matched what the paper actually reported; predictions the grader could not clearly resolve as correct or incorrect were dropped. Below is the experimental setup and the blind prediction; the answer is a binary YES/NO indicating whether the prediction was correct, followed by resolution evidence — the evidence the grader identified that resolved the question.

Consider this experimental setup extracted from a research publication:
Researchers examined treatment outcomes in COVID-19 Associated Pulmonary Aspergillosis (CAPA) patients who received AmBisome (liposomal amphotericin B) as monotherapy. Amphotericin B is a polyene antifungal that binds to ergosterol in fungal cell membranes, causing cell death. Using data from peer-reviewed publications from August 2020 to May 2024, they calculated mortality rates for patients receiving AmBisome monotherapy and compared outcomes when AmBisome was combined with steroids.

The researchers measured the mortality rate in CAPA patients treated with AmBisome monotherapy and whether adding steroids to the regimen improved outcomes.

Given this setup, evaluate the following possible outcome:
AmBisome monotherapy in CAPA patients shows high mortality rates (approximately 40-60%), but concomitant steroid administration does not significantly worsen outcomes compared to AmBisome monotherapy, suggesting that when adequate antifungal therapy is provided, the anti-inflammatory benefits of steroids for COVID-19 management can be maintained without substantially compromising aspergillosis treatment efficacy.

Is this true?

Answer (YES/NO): NO